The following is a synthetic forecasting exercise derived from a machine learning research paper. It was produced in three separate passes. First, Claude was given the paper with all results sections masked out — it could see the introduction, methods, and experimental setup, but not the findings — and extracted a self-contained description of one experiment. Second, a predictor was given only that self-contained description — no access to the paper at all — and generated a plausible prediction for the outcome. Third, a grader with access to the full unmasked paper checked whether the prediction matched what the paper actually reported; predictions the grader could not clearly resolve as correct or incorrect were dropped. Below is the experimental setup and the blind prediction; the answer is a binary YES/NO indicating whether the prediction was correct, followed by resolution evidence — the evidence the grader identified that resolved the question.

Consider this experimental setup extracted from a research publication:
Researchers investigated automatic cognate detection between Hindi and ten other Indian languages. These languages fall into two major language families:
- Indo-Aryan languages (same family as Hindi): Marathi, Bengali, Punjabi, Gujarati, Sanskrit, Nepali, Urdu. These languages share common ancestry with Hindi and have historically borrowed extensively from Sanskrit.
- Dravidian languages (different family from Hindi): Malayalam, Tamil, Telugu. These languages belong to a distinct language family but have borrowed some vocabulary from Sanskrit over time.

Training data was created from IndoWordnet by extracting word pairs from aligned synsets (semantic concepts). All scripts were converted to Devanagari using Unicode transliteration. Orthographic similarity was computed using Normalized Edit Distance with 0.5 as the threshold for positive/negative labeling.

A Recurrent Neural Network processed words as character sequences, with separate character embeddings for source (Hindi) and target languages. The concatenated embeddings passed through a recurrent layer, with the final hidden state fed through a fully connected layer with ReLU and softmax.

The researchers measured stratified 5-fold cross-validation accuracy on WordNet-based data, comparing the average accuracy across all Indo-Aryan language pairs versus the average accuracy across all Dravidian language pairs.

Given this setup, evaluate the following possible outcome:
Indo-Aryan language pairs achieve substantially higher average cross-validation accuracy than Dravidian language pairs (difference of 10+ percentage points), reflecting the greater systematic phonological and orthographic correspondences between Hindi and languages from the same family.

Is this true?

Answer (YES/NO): YES